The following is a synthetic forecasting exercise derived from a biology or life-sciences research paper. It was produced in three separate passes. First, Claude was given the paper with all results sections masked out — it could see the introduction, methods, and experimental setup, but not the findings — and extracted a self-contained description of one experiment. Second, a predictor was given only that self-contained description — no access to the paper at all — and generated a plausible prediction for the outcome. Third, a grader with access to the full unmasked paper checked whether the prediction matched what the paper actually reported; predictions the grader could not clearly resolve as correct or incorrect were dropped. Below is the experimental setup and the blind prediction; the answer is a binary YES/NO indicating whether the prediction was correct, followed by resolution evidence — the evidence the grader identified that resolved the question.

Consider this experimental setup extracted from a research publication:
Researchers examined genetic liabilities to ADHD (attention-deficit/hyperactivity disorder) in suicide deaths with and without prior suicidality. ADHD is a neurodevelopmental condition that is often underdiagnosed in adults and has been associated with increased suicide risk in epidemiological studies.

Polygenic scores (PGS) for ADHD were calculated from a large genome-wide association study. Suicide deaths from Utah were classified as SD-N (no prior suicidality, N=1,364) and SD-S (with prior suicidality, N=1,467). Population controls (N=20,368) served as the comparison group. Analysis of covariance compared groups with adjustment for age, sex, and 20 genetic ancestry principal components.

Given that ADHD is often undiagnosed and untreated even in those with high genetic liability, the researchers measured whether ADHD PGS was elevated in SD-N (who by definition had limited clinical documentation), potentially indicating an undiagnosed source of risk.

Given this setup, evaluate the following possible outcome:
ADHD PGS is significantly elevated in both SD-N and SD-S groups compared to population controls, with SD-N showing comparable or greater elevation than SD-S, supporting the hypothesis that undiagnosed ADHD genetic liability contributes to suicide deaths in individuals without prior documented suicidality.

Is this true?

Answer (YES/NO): YES